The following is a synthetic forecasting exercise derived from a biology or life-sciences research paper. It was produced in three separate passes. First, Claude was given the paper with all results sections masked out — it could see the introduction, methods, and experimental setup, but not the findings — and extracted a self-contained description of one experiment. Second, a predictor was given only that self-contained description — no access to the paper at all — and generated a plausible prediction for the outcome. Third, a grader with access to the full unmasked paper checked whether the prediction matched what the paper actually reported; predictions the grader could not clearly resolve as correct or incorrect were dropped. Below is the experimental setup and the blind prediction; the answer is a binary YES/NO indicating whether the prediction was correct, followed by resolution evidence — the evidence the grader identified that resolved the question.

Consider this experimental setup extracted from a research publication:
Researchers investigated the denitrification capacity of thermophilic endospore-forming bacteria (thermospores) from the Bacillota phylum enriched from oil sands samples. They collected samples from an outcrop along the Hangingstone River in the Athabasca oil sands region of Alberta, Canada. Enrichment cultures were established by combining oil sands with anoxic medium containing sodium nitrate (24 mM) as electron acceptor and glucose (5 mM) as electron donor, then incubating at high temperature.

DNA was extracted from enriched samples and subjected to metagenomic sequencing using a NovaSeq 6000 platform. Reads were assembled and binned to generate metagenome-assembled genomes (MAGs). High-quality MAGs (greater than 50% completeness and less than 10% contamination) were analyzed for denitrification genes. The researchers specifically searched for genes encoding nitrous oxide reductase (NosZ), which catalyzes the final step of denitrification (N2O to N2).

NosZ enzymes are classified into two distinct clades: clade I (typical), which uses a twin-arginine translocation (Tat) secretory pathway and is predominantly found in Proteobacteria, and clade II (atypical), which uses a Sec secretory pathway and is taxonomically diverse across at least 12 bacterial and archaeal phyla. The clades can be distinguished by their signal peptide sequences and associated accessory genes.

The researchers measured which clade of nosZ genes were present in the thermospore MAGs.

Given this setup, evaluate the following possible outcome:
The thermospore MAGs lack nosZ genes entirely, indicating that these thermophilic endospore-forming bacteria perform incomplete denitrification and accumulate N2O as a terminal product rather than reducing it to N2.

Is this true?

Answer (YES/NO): NO